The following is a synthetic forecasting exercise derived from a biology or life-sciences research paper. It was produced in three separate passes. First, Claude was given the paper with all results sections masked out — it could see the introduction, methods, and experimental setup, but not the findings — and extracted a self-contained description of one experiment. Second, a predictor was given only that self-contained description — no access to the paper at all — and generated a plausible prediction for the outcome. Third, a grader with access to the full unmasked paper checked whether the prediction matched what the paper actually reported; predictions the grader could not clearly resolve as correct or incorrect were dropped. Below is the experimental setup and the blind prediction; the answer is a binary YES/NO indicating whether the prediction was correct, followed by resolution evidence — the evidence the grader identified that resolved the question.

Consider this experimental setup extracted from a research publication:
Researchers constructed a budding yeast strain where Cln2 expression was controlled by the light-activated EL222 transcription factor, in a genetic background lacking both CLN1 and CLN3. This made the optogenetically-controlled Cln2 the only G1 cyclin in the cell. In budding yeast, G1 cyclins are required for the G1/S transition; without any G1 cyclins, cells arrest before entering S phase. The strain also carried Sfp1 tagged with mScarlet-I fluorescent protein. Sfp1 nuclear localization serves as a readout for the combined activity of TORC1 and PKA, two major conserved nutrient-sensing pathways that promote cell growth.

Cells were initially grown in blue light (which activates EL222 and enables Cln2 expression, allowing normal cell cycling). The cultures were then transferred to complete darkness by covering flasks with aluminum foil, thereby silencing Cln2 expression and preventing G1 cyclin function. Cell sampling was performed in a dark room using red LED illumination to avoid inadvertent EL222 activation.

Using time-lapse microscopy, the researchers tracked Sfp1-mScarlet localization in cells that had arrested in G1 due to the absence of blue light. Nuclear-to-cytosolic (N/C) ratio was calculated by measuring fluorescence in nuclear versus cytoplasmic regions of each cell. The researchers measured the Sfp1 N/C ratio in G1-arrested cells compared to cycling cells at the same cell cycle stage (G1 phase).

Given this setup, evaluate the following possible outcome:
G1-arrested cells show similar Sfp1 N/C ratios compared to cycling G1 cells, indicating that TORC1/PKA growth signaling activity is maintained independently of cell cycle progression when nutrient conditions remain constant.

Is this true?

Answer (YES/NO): NO